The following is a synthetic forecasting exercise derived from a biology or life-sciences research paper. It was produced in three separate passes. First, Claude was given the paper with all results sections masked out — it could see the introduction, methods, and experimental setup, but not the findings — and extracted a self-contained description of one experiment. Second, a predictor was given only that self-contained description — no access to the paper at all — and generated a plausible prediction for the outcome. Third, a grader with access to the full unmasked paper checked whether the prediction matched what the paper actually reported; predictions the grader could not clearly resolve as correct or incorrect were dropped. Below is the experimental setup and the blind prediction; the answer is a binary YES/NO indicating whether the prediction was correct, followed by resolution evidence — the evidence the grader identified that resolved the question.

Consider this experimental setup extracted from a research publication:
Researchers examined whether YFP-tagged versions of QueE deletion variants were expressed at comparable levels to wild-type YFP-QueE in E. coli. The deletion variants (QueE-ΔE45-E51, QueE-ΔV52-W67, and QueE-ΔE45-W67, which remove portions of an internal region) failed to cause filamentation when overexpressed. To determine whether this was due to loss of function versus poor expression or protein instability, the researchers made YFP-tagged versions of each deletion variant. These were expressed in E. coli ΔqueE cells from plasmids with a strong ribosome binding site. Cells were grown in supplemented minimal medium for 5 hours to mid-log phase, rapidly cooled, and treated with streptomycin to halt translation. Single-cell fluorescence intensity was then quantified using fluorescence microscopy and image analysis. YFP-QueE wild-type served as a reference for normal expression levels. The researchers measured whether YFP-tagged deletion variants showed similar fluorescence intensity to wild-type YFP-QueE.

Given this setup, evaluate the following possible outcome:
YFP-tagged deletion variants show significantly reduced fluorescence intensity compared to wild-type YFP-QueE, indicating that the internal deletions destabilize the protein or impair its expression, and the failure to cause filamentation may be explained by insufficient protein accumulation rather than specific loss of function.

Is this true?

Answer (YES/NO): NO